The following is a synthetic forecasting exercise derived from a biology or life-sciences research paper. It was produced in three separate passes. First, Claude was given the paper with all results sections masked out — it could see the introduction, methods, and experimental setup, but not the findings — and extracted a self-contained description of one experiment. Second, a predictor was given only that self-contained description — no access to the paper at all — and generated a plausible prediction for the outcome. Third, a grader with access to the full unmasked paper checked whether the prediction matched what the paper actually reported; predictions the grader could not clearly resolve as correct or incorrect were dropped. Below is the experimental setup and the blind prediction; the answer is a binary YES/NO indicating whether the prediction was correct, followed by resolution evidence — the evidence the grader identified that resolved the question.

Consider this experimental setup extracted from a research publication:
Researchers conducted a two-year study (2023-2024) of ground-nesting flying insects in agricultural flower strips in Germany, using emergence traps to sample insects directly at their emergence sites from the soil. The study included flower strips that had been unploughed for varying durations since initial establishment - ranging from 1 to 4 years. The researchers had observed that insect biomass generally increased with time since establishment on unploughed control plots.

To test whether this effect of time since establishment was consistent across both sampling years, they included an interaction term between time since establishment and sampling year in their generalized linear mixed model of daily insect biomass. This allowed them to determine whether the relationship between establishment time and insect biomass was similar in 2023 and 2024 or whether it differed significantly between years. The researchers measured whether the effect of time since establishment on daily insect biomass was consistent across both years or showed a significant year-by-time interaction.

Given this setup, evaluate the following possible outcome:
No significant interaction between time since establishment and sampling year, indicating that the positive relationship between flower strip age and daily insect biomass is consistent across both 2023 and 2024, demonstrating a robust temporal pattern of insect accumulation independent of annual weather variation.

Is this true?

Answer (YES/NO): NO